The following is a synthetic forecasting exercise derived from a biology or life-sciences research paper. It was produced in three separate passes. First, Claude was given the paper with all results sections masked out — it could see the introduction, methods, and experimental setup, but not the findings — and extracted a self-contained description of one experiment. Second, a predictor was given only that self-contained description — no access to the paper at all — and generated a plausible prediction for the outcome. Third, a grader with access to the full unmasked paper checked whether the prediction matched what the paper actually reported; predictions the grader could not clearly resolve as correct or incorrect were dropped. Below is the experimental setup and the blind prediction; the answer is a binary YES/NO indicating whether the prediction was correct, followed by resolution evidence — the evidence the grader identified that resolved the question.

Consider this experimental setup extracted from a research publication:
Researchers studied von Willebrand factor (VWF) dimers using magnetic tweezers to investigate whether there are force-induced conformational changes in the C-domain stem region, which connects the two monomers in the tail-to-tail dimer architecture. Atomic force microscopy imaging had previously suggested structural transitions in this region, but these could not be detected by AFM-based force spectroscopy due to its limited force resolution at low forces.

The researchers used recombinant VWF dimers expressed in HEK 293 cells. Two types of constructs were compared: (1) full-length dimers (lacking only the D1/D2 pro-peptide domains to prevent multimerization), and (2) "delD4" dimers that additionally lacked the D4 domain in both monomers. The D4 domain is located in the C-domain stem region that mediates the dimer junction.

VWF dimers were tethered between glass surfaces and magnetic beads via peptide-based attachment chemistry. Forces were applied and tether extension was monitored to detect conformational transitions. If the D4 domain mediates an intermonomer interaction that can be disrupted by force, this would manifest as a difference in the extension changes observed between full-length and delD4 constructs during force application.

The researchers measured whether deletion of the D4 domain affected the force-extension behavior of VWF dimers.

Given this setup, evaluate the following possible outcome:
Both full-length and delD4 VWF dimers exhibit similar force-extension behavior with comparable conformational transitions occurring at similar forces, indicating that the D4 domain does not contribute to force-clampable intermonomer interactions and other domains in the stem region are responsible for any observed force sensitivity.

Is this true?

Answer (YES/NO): NO